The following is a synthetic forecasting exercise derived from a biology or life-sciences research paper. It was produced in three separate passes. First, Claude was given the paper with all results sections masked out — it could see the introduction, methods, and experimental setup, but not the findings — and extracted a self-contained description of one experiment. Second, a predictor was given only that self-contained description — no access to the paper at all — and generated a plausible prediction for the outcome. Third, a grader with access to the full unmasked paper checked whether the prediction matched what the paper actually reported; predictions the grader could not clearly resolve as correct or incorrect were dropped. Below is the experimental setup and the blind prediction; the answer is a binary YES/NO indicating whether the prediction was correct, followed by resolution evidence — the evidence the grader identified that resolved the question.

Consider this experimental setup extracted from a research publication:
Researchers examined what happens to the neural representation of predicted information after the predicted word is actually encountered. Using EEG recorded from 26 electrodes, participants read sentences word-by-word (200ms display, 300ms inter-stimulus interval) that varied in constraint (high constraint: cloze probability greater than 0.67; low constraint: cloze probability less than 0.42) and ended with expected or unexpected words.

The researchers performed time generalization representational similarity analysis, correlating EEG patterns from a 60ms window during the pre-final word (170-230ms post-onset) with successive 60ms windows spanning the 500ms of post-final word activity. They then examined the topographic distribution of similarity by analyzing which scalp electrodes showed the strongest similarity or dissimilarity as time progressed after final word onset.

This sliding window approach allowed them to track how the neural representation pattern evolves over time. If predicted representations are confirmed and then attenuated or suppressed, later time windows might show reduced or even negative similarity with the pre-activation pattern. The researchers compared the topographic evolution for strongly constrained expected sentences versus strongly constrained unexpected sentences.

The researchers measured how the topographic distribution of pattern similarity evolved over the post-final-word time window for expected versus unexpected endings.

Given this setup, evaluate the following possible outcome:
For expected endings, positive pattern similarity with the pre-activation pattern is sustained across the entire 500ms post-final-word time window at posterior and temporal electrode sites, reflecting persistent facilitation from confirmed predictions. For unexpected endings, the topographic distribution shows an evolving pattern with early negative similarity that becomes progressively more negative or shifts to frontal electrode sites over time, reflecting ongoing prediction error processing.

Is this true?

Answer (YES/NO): NO